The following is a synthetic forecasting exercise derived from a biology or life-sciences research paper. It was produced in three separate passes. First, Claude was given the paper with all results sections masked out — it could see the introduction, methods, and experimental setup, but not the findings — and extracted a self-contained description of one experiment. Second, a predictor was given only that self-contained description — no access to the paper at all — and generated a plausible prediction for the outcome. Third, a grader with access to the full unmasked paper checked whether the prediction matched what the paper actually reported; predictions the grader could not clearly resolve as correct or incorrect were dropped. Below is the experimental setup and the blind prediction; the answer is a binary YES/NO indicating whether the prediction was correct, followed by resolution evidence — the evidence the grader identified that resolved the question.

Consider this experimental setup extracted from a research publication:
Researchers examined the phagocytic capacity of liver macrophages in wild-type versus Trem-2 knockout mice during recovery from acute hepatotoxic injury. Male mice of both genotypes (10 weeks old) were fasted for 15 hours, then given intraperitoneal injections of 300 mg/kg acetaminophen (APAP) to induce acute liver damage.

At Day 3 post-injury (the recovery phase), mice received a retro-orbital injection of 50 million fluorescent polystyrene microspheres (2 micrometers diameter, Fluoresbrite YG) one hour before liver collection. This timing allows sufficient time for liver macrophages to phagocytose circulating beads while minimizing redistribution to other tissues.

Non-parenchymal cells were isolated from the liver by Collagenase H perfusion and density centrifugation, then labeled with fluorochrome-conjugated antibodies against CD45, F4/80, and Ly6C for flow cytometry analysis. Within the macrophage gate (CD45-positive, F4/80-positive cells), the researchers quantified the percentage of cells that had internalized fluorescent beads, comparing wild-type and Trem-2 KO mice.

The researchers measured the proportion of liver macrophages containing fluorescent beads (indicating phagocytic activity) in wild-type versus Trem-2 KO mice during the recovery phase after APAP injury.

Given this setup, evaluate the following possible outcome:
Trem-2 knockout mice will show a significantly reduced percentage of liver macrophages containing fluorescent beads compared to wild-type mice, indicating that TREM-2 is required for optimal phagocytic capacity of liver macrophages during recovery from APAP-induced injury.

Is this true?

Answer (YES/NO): YES